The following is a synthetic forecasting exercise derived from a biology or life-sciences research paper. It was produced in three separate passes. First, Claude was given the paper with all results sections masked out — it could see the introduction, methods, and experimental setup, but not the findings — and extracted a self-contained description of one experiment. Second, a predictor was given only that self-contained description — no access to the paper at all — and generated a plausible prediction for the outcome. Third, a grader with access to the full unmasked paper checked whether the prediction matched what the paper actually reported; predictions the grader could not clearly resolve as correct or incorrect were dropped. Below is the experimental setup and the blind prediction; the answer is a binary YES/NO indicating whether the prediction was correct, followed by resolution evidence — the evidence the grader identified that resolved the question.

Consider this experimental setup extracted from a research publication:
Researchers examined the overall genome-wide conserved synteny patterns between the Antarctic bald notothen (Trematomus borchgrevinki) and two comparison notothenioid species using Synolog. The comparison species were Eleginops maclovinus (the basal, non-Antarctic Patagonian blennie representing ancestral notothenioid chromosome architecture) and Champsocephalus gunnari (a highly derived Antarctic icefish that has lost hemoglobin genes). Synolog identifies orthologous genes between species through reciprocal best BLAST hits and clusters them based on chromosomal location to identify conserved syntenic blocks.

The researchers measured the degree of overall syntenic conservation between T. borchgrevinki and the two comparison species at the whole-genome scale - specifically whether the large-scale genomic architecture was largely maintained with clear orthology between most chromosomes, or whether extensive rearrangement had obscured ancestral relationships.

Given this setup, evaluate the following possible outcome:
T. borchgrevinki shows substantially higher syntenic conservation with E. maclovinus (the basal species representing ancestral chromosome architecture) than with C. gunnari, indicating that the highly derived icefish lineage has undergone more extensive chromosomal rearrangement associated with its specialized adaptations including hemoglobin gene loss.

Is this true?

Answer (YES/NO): NO